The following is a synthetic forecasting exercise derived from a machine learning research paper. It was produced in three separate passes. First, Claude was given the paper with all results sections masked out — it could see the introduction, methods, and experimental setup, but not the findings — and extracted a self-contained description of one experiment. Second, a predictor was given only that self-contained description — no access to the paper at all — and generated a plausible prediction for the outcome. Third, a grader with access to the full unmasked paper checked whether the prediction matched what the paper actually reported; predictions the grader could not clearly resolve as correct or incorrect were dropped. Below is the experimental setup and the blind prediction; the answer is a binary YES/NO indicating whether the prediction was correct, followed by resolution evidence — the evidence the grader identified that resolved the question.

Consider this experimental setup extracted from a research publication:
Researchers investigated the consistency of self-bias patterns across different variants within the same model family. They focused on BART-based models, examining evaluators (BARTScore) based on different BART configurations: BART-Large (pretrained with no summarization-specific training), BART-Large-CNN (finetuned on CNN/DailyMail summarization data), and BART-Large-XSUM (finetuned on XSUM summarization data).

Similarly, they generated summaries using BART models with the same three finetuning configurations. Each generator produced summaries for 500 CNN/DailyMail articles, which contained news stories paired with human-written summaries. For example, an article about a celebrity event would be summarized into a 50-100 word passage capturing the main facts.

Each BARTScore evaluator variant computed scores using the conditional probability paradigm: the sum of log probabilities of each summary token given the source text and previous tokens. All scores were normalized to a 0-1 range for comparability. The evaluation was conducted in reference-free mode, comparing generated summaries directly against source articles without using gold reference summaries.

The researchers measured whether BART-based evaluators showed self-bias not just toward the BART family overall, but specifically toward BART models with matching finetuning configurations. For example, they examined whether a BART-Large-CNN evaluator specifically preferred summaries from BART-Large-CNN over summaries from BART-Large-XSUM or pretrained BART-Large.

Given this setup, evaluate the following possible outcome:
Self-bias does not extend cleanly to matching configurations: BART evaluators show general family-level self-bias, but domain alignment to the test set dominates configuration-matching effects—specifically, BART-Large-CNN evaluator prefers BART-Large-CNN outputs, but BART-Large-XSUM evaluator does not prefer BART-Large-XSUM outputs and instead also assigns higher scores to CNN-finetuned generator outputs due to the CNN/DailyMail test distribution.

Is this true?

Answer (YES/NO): NO